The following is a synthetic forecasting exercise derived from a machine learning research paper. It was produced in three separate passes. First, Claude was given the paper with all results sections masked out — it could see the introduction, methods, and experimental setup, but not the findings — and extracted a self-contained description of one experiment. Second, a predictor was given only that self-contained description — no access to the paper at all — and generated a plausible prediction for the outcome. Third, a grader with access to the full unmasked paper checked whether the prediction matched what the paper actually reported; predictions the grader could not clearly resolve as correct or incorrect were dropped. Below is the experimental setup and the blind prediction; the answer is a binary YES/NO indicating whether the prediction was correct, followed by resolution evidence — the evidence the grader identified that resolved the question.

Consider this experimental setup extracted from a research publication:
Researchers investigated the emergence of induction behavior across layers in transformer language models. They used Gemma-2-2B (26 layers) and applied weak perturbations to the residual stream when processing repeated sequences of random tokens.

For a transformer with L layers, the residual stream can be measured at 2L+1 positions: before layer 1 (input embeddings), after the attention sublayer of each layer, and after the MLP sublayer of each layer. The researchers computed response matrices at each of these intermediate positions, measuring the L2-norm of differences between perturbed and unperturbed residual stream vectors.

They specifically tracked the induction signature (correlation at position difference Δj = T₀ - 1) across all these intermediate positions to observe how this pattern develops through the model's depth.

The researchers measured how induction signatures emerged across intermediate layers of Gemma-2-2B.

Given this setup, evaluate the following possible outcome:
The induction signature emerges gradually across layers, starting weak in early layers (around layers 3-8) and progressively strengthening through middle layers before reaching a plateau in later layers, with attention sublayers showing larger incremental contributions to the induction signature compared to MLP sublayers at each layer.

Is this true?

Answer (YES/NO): NO